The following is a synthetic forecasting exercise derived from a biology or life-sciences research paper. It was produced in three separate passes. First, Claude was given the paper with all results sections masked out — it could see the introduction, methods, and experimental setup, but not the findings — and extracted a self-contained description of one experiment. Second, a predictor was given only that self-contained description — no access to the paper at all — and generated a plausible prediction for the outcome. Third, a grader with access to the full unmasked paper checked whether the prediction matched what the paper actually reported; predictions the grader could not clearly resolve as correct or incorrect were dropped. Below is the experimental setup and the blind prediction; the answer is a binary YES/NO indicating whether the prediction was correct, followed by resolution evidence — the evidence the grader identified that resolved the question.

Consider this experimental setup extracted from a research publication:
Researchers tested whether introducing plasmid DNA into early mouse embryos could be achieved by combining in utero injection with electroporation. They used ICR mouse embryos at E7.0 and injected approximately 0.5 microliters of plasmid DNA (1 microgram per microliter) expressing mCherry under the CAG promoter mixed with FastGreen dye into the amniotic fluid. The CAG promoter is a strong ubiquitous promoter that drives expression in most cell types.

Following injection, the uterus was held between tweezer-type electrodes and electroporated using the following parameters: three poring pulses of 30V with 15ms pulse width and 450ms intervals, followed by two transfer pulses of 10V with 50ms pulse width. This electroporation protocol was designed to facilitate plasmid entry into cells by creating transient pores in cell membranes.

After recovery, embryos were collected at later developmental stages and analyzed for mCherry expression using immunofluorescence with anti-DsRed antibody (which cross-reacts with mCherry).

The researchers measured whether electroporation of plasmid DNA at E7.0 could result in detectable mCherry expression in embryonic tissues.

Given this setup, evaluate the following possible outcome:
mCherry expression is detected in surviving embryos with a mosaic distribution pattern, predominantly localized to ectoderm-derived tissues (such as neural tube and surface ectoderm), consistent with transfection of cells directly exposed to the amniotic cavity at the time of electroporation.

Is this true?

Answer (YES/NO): NO